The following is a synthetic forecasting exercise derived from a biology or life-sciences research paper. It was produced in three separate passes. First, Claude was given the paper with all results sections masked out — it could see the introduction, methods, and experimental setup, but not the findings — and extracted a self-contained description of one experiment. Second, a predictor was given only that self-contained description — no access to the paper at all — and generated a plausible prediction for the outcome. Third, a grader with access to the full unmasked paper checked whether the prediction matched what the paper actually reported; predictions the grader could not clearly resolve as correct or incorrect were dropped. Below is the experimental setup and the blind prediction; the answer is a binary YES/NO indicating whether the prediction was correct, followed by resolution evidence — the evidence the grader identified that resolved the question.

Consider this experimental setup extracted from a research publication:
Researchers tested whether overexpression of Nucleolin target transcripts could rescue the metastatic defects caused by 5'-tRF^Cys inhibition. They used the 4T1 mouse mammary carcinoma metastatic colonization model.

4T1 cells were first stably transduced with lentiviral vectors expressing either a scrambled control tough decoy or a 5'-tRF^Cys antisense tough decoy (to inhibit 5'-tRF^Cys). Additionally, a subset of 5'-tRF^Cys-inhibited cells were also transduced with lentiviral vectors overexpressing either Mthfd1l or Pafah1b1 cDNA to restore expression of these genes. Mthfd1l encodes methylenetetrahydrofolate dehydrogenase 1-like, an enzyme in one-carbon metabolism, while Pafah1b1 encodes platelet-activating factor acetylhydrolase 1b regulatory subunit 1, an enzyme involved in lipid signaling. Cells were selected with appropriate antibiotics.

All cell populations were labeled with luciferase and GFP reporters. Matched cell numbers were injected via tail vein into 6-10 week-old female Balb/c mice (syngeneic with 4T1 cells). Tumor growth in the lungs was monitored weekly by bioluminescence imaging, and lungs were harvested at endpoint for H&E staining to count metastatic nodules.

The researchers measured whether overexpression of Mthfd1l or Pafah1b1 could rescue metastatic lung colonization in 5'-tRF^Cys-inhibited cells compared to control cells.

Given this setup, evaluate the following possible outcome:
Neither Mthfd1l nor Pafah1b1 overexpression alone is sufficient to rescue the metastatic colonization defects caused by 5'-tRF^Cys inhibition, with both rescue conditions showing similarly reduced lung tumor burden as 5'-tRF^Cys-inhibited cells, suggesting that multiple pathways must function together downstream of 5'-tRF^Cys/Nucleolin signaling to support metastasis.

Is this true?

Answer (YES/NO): NO